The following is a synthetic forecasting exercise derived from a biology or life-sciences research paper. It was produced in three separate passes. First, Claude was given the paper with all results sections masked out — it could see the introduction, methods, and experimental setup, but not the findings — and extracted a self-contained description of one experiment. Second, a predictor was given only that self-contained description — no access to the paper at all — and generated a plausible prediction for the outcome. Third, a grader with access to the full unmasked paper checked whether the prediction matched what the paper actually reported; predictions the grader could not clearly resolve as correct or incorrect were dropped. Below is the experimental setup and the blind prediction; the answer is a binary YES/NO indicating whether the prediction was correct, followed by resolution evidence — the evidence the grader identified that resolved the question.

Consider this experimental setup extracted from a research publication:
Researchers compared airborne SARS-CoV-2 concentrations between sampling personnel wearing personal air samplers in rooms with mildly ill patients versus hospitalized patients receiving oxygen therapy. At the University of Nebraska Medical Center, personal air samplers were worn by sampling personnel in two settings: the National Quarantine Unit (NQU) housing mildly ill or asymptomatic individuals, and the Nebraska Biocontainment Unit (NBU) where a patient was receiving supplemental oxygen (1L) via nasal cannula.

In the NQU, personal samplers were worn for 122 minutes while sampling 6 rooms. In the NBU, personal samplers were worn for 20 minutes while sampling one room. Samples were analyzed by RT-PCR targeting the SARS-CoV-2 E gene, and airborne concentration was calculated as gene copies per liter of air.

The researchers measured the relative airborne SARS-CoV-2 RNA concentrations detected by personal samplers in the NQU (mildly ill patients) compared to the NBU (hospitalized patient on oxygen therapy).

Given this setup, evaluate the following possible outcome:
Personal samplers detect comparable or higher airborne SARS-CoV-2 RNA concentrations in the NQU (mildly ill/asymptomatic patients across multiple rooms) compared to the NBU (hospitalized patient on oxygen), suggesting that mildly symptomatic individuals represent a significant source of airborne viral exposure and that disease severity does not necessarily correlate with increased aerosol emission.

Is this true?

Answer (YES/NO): NO